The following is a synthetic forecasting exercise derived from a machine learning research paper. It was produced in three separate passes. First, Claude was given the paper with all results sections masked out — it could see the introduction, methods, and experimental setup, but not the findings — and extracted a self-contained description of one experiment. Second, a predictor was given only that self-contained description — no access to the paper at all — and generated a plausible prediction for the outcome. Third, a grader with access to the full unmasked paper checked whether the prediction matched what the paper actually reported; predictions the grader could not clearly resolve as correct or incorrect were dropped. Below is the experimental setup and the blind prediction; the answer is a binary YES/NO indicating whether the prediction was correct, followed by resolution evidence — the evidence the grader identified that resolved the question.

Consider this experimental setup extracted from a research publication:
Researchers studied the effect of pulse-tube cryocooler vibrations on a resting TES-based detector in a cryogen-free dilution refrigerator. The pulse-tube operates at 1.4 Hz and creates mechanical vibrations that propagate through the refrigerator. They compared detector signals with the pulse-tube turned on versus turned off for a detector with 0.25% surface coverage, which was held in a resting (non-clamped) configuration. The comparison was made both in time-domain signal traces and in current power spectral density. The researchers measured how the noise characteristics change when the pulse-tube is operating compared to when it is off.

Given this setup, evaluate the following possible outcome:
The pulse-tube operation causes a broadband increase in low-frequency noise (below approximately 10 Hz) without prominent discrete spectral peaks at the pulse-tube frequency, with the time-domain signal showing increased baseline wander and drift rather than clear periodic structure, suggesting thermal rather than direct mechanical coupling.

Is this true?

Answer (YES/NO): NO